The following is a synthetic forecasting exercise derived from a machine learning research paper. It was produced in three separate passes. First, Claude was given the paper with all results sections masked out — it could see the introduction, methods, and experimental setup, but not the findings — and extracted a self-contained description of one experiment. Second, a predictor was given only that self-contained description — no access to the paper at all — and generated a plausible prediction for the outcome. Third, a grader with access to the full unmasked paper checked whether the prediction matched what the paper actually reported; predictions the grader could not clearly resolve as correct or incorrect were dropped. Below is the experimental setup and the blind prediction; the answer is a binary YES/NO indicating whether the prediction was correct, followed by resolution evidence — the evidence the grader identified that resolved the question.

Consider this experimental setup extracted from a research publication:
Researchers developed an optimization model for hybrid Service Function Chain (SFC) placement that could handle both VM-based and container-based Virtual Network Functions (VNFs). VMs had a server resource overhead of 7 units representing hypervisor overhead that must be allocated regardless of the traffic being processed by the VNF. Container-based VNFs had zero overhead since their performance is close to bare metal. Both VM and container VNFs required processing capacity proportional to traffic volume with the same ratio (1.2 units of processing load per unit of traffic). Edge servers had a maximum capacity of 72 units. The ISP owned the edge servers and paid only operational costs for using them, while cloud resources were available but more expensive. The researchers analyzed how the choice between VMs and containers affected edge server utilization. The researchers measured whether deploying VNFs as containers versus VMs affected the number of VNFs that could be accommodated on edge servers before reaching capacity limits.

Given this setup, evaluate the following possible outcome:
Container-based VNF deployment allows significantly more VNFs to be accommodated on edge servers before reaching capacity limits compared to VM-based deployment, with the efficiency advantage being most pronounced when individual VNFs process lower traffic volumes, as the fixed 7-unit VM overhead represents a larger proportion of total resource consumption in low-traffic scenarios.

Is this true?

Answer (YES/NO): NO